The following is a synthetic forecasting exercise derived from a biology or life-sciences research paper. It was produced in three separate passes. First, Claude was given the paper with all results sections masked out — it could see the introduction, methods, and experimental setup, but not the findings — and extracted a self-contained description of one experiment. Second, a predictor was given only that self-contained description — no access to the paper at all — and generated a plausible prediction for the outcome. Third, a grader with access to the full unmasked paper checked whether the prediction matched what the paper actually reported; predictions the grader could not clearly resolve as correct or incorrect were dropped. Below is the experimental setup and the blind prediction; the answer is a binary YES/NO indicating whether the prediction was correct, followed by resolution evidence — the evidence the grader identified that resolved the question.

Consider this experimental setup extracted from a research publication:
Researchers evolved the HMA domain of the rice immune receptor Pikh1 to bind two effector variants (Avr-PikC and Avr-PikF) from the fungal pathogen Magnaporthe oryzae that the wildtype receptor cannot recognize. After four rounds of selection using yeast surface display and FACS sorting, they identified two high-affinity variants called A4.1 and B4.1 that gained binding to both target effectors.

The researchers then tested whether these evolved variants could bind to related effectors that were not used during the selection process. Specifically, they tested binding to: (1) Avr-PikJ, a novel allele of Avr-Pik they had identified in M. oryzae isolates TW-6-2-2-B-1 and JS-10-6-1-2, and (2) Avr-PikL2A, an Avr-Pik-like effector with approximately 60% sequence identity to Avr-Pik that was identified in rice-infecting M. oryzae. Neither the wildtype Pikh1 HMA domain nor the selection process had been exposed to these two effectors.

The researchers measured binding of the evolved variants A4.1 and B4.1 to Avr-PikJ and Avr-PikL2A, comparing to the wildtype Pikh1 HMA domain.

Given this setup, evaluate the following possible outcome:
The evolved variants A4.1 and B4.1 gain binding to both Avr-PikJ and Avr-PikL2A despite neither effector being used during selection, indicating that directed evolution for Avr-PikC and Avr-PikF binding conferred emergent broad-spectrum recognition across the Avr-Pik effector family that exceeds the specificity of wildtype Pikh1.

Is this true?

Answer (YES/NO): YES